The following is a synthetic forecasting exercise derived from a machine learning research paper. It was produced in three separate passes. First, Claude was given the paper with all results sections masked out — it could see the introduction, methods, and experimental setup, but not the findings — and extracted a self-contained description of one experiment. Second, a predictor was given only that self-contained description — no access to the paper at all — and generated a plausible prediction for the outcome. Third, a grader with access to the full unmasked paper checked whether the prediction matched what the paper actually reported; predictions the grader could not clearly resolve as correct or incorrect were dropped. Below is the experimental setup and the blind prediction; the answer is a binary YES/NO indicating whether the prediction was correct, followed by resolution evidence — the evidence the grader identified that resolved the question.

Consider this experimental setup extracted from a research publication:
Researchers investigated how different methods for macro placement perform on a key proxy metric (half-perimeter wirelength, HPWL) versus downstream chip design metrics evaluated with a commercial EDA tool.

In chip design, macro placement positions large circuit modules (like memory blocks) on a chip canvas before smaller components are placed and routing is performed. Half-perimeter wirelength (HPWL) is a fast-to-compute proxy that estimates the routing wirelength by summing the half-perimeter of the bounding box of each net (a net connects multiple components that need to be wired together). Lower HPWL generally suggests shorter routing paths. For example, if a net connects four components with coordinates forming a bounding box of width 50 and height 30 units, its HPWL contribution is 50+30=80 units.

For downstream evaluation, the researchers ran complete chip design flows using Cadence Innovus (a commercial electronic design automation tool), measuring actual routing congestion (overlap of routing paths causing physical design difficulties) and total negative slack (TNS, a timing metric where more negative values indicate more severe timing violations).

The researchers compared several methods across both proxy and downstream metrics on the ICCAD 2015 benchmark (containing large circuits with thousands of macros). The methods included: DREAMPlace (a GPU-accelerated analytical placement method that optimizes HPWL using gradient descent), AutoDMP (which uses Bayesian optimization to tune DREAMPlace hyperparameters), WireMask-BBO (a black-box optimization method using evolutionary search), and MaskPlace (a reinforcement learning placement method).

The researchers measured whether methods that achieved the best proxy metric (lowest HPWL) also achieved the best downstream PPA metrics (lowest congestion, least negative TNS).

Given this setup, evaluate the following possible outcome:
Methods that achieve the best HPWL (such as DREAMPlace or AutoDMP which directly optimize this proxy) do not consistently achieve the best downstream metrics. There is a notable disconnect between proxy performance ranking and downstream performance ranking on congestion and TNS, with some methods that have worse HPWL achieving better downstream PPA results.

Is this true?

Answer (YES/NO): NO